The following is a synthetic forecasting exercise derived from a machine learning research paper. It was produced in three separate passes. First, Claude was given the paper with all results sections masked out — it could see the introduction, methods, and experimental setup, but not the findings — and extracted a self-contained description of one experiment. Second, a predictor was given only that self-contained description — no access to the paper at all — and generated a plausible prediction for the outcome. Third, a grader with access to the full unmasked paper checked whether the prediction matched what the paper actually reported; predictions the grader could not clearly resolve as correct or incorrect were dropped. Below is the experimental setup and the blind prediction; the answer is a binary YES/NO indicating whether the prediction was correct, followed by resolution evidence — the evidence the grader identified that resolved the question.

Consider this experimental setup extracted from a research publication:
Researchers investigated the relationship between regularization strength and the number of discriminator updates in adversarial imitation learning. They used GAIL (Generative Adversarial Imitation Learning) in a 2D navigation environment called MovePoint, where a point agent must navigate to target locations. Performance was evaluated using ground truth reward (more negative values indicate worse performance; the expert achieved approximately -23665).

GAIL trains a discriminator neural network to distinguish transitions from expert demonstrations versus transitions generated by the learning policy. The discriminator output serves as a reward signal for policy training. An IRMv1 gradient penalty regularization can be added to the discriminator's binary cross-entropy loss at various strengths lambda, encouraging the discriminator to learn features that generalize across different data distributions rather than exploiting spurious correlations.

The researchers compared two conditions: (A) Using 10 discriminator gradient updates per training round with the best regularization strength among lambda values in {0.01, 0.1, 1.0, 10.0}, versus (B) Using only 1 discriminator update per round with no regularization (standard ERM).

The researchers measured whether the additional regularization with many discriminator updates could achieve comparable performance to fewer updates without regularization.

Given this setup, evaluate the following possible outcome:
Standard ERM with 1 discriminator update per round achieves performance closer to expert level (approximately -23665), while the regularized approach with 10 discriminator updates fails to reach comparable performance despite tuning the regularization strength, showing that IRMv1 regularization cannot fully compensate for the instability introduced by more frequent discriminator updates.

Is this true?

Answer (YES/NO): YES